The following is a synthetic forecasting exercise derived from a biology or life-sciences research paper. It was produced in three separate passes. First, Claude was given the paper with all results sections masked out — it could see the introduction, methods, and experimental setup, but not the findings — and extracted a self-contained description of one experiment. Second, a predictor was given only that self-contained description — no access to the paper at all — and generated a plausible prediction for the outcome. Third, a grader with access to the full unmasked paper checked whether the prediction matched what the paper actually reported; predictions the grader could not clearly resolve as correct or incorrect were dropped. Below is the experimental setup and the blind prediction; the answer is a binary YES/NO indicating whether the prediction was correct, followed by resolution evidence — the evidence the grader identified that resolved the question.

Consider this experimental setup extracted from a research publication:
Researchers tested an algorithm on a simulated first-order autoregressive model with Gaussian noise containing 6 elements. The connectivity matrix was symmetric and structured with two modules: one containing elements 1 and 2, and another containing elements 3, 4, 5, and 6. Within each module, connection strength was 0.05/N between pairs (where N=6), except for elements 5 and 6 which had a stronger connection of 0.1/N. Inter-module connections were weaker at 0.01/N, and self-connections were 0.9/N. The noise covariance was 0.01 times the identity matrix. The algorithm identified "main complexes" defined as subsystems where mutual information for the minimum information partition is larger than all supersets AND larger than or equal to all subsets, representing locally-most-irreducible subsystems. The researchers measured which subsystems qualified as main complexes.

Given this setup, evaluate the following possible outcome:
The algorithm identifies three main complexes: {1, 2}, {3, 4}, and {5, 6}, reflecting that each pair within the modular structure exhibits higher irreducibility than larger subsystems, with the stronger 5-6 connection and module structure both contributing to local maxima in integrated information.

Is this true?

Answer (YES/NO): NO